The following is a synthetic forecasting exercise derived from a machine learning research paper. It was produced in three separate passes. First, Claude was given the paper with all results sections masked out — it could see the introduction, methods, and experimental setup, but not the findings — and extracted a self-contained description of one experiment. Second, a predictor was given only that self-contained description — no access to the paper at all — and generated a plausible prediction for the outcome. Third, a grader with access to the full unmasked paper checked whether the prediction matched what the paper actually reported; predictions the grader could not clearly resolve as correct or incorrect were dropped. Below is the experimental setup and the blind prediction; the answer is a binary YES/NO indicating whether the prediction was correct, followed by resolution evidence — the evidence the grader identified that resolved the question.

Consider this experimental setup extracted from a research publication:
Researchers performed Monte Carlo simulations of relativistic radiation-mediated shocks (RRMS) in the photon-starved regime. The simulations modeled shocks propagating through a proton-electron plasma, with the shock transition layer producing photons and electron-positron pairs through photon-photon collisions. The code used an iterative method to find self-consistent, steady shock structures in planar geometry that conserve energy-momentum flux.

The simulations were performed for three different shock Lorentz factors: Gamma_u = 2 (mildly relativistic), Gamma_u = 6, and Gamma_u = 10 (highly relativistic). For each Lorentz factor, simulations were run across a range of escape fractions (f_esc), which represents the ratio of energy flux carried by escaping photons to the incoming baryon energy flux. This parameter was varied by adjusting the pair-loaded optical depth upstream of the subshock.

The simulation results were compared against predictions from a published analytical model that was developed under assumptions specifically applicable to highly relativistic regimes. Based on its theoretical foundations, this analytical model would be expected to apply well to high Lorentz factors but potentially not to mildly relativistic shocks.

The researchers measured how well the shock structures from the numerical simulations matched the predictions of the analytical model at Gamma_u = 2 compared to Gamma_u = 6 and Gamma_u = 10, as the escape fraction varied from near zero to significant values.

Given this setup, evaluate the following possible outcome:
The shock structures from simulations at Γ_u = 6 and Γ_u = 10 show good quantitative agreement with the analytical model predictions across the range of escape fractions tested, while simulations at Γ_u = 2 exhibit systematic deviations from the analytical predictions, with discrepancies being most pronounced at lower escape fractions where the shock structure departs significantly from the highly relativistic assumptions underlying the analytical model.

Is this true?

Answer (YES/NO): NO